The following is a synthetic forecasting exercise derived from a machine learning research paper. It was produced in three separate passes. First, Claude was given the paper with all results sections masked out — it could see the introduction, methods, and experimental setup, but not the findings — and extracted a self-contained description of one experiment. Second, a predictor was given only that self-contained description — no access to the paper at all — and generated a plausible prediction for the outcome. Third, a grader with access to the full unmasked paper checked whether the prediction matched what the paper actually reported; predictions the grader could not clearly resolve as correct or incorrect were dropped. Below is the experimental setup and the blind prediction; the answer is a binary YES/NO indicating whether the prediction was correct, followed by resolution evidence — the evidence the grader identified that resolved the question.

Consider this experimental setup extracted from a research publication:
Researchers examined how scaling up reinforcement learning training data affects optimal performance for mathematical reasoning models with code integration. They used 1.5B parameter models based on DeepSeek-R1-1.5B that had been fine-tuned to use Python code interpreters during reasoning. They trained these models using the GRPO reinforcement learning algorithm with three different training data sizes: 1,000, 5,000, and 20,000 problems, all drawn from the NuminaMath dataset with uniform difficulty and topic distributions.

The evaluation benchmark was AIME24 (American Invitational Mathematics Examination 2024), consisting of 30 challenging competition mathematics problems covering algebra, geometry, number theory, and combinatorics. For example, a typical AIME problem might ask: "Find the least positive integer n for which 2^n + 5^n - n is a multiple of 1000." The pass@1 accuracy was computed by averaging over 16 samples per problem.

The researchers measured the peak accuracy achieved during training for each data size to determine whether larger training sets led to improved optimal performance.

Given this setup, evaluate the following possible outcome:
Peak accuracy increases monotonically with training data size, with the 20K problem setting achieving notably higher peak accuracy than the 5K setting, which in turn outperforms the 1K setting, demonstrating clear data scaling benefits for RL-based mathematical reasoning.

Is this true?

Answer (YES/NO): NO